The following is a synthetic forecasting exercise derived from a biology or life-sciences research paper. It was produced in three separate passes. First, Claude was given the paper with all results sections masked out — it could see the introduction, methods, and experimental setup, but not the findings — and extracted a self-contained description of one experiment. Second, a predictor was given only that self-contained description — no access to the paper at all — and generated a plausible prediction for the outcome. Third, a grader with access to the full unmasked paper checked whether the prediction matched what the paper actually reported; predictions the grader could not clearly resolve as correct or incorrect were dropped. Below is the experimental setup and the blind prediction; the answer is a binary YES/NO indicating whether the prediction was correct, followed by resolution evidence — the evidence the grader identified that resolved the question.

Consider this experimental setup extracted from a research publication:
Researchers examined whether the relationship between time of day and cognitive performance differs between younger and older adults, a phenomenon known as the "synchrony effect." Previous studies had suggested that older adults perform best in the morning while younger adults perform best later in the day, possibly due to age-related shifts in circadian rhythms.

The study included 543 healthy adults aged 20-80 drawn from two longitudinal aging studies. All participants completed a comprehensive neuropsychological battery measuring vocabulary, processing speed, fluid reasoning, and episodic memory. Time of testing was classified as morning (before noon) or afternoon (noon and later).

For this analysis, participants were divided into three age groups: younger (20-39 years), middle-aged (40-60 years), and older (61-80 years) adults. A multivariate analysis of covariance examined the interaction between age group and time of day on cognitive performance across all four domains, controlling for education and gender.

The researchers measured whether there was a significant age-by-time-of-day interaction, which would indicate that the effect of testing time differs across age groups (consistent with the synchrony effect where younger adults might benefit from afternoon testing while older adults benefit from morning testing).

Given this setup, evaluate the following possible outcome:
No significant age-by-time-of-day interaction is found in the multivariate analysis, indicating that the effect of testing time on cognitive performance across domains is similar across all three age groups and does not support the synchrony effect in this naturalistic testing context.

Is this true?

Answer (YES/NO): YES